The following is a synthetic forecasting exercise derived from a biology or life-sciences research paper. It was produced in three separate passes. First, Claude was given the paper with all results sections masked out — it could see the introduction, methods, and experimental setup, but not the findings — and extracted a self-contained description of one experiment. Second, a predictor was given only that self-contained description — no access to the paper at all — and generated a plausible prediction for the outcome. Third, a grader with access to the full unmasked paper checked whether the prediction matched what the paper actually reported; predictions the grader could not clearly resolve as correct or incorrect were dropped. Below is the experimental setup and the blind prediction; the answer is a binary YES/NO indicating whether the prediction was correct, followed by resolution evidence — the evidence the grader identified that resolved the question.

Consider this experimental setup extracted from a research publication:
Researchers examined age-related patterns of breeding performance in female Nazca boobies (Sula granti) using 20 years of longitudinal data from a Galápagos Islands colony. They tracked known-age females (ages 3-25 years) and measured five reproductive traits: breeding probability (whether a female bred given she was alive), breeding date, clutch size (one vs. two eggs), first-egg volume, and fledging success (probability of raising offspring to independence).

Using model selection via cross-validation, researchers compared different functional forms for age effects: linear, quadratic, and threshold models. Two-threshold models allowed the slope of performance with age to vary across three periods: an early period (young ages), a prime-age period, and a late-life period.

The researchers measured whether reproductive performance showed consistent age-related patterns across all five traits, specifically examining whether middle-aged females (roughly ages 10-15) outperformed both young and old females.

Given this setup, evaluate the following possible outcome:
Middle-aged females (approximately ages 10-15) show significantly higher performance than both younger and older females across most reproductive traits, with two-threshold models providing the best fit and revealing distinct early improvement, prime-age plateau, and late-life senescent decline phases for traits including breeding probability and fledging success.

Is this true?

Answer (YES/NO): NO